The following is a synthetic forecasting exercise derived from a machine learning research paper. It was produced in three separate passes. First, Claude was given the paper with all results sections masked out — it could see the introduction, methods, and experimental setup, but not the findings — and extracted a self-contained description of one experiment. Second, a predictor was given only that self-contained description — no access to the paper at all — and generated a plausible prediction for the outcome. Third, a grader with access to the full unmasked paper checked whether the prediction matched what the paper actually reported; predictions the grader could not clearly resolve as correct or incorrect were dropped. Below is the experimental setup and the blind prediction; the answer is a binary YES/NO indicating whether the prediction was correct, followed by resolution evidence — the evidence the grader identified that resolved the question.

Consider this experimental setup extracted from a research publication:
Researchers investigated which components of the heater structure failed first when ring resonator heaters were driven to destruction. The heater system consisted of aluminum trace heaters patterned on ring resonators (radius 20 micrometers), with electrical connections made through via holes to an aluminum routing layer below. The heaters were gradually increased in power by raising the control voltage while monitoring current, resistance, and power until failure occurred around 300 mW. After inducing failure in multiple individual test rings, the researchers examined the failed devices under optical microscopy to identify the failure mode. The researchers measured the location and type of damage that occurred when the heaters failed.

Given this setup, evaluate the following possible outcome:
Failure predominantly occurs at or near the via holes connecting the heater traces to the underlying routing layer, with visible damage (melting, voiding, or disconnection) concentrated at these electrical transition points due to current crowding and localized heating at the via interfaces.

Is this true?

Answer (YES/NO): NO